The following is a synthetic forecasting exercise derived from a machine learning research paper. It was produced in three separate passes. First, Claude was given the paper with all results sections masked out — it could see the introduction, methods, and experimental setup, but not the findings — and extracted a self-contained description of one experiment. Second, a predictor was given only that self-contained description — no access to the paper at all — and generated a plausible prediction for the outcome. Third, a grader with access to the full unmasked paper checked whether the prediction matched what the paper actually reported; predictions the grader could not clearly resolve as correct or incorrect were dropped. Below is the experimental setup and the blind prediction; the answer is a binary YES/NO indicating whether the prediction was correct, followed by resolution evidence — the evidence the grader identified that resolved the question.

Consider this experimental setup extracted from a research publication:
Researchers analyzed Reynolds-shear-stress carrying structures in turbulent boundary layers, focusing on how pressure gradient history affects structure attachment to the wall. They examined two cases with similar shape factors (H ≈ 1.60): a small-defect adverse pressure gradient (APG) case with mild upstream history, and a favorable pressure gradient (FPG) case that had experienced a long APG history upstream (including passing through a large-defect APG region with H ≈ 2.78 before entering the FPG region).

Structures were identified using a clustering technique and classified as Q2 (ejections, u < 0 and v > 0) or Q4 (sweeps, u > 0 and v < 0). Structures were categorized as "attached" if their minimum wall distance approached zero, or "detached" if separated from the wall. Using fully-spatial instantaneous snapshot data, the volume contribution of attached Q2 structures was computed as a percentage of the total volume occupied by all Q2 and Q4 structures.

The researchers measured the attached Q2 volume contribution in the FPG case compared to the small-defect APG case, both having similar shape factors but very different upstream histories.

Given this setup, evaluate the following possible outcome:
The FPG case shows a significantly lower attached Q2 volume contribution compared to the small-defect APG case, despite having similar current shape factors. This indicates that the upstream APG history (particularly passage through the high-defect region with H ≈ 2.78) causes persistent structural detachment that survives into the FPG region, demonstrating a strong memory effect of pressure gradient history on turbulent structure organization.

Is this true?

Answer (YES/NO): NO